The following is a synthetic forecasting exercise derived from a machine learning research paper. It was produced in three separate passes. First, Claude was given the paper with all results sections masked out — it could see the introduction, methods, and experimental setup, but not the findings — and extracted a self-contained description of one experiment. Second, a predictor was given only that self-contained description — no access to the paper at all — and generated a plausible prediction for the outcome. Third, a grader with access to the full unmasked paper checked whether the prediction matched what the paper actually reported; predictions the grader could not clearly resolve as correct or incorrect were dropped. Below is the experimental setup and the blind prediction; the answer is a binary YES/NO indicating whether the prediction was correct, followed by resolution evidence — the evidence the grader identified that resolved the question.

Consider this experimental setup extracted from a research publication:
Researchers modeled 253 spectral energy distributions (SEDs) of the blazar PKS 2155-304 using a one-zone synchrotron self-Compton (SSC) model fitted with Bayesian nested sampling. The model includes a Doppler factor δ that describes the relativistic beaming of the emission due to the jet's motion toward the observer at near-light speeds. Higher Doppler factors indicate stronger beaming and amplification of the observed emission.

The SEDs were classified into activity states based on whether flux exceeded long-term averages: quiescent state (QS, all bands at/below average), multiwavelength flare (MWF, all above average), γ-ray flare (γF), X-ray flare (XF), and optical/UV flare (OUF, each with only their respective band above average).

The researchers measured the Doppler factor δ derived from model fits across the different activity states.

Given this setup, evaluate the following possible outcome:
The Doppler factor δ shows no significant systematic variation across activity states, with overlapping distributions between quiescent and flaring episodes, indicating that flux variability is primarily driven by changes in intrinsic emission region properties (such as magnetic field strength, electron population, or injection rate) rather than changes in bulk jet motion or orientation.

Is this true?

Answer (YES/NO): NO